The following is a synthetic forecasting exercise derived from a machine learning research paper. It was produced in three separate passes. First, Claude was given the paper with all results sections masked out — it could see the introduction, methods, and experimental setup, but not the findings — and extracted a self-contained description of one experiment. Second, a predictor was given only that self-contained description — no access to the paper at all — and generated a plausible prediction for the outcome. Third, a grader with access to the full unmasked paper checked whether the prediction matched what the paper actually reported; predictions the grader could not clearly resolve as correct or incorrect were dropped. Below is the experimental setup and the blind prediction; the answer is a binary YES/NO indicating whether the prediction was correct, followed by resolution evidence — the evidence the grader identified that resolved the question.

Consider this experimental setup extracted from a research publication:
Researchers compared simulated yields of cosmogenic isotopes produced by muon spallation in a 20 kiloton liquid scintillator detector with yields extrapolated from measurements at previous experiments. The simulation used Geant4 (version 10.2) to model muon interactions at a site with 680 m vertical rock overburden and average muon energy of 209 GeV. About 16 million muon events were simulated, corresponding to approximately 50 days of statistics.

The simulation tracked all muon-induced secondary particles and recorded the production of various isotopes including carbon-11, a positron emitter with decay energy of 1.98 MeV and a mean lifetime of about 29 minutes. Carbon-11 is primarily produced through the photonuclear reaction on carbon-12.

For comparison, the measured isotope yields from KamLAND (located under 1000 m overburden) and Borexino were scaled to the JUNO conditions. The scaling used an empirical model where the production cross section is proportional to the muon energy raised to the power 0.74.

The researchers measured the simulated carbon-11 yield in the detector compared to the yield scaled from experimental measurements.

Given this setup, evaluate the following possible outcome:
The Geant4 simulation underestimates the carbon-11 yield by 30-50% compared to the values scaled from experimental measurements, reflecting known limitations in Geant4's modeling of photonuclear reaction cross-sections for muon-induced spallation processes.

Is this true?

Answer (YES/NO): NO